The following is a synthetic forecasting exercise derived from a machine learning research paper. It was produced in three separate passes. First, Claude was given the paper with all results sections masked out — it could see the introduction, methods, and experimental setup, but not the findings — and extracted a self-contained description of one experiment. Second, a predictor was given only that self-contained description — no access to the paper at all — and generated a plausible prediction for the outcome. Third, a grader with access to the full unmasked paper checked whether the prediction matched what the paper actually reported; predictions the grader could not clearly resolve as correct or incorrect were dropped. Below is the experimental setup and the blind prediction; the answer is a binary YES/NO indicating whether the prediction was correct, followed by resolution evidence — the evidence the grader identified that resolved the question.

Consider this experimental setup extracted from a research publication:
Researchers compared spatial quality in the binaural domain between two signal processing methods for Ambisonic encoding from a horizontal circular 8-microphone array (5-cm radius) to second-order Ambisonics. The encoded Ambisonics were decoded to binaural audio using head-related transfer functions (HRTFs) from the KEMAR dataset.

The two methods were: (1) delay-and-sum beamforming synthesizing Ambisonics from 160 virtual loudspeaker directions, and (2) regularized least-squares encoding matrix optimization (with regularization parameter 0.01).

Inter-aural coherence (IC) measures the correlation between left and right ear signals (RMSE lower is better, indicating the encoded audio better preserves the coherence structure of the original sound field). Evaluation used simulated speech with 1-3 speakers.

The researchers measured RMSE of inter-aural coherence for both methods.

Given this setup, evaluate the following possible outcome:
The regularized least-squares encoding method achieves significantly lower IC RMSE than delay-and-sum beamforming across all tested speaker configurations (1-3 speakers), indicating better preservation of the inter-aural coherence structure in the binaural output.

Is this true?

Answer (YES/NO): NO